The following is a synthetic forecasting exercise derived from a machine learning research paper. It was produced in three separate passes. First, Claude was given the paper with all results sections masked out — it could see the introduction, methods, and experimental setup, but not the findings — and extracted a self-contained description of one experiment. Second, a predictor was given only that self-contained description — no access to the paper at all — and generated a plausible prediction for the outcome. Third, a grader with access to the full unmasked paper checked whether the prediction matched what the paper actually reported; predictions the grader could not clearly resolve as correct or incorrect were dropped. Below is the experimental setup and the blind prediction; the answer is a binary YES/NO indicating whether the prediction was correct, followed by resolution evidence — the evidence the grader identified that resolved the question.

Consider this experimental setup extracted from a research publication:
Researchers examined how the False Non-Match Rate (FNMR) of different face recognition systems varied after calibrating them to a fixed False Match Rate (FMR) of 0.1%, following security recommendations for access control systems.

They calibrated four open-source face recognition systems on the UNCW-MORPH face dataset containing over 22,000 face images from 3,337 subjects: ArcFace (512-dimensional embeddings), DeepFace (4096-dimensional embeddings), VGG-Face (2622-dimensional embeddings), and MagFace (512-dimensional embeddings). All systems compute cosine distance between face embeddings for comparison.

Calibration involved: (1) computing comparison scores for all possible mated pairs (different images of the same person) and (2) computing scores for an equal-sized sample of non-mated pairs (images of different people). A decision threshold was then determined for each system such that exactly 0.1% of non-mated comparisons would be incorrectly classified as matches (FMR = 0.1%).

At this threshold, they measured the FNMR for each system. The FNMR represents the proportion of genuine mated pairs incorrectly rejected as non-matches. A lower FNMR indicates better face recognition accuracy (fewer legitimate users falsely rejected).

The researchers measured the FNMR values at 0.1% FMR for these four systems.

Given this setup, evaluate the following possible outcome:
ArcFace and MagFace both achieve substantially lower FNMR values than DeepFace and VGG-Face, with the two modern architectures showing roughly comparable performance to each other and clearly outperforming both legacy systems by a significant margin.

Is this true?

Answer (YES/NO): NO